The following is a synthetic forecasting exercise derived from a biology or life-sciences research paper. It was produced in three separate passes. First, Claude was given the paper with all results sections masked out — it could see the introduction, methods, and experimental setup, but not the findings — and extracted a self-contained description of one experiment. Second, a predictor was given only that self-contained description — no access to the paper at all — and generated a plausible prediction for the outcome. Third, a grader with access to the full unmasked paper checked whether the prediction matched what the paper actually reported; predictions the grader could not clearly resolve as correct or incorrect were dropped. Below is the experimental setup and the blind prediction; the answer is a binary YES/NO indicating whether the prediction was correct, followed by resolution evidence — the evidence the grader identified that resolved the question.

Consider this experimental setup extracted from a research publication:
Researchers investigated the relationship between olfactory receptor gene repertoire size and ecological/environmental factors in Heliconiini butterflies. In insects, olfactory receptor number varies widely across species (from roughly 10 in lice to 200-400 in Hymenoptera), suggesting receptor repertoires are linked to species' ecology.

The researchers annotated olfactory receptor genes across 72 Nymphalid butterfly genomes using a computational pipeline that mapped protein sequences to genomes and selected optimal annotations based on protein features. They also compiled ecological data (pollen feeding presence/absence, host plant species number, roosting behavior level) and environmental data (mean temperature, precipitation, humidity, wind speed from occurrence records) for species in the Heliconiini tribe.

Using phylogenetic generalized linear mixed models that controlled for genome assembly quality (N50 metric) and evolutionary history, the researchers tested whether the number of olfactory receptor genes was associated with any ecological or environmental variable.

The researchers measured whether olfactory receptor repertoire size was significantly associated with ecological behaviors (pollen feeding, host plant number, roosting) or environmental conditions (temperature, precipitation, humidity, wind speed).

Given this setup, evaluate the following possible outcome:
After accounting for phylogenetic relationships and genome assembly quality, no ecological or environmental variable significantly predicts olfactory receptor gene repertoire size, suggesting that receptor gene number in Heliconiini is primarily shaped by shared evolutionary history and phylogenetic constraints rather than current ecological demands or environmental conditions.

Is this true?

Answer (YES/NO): NO